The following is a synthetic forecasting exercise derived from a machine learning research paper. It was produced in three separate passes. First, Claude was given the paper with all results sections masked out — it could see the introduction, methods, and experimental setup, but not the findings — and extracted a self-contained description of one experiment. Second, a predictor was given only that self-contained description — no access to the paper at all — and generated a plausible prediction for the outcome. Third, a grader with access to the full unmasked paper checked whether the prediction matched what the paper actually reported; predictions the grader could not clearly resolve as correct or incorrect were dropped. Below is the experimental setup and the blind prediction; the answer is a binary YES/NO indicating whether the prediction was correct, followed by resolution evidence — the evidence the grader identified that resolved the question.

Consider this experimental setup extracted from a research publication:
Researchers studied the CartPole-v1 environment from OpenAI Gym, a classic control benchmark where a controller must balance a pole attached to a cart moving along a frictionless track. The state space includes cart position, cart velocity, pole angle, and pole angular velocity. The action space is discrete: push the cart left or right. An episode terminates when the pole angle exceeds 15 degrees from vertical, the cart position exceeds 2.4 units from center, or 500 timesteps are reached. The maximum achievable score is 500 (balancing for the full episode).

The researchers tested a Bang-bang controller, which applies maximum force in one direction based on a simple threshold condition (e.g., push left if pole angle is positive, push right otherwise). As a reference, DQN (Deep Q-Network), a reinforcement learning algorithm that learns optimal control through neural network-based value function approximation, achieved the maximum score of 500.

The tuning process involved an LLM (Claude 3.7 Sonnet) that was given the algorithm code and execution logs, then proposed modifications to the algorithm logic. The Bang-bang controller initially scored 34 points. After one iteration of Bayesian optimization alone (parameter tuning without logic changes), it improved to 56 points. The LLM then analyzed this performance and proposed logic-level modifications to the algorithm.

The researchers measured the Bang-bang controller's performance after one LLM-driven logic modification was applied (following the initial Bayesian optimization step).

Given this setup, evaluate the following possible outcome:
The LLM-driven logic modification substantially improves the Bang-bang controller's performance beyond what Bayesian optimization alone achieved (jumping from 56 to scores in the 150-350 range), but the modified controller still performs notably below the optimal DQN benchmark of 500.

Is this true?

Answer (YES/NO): NO